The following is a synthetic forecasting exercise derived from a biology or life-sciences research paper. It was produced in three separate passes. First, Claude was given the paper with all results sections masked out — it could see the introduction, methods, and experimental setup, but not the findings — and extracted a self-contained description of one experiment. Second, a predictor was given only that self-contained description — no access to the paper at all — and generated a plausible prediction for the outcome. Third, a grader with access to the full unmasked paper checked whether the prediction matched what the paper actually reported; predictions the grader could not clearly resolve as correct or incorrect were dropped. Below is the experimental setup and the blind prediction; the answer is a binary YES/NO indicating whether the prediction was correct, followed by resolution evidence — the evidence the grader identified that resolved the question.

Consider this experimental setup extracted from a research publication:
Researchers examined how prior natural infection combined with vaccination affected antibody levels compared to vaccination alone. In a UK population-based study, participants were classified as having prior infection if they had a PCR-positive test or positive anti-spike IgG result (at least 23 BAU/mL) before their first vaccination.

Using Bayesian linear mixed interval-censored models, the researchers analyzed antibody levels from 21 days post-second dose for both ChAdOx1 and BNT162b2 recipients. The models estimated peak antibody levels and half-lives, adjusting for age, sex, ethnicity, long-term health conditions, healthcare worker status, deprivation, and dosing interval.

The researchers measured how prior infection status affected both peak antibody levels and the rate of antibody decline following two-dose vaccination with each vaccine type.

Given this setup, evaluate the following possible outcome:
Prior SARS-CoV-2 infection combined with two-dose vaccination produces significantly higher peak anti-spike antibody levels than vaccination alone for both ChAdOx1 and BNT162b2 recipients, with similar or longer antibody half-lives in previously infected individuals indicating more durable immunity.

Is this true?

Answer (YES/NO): YES